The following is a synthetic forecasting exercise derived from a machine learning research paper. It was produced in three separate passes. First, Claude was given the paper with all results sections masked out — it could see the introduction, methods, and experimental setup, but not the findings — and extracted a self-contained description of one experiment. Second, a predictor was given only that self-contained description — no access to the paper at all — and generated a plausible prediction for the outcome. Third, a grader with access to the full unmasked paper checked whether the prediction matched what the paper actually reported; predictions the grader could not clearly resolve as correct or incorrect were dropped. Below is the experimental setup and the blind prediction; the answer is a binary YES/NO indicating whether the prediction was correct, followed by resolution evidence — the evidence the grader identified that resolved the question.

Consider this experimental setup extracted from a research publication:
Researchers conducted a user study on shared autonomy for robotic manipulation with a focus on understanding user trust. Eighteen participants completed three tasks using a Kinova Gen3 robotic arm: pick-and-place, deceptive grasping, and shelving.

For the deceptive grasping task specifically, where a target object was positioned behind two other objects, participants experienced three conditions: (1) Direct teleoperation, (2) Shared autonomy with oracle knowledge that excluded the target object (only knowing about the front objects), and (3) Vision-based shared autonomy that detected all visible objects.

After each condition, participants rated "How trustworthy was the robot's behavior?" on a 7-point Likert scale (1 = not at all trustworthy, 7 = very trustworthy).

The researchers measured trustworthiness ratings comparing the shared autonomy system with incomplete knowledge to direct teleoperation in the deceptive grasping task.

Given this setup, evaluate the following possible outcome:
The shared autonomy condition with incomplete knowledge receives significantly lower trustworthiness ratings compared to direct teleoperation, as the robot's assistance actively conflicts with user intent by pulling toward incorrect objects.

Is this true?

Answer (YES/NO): YES